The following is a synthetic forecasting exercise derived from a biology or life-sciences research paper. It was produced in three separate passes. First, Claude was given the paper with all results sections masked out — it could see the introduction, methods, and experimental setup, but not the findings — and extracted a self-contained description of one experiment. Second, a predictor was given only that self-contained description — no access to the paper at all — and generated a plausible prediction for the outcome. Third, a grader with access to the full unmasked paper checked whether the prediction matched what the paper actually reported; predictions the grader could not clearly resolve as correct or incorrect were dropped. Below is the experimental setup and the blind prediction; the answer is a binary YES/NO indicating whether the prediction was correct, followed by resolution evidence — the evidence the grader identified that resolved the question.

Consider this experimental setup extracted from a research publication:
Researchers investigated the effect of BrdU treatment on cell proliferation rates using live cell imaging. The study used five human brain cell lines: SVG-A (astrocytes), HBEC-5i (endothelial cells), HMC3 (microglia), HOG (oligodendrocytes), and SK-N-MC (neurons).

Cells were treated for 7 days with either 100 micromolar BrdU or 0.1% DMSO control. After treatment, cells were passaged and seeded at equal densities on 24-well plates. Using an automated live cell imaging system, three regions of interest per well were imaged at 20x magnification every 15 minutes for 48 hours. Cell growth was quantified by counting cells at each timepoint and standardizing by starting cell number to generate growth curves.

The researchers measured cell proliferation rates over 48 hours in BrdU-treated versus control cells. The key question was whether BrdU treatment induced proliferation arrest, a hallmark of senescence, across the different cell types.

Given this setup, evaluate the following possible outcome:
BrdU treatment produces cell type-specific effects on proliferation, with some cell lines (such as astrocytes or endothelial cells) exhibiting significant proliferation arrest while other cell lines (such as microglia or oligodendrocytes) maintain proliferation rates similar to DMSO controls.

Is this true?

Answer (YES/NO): NO